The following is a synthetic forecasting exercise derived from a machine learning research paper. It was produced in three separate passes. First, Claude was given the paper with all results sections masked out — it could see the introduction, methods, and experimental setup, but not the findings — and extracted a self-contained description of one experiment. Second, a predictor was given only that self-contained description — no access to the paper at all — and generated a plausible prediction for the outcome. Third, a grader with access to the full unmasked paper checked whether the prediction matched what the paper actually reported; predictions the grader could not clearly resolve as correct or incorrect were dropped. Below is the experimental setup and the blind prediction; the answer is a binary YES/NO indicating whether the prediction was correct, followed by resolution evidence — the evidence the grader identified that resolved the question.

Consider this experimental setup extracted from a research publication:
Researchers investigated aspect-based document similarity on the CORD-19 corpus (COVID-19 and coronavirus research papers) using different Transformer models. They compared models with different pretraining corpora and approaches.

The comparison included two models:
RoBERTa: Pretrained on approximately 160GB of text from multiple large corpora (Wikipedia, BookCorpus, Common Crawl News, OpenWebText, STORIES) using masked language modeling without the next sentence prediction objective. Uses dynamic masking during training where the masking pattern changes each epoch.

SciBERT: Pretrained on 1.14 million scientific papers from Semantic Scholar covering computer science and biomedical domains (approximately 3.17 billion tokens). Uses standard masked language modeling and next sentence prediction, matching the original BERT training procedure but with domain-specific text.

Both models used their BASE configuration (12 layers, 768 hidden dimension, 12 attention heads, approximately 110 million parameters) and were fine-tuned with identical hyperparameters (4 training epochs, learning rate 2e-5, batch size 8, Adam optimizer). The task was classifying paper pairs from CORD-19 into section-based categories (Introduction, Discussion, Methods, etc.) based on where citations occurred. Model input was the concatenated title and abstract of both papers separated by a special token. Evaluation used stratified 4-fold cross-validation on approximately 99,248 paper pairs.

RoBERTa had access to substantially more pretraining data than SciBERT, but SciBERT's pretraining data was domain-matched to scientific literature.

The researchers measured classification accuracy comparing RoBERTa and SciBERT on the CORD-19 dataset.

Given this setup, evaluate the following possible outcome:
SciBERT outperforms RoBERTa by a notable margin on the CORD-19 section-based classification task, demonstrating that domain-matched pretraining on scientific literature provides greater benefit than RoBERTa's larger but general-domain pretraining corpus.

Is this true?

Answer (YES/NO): YES